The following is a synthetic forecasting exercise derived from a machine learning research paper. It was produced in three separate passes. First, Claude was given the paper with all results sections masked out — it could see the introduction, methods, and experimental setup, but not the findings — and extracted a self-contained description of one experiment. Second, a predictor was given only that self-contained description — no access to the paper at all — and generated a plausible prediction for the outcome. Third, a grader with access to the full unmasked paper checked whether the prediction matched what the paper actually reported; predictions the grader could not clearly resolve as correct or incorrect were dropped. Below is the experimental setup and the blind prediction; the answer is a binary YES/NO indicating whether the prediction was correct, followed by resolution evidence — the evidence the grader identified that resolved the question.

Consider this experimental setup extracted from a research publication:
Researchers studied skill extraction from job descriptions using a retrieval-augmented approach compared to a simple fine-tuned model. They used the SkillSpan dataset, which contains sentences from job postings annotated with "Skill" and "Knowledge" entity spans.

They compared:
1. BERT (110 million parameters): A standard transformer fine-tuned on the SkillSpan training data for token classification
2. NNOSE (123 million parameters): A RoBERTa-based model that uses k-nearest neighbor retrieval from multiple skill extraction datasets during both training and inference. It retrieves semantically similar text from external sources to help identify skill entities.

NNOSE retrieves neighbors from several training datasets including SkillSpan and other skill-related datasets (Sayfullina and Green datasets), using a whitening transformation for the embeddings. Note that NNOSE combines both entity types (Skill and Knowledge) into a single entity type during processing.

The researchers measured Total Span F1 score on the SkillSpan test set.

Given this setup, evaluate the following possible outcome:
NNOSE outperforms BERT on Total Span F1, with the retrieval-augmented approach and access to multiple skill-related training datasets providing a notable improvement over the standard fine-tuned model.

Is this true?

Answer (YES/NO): YES